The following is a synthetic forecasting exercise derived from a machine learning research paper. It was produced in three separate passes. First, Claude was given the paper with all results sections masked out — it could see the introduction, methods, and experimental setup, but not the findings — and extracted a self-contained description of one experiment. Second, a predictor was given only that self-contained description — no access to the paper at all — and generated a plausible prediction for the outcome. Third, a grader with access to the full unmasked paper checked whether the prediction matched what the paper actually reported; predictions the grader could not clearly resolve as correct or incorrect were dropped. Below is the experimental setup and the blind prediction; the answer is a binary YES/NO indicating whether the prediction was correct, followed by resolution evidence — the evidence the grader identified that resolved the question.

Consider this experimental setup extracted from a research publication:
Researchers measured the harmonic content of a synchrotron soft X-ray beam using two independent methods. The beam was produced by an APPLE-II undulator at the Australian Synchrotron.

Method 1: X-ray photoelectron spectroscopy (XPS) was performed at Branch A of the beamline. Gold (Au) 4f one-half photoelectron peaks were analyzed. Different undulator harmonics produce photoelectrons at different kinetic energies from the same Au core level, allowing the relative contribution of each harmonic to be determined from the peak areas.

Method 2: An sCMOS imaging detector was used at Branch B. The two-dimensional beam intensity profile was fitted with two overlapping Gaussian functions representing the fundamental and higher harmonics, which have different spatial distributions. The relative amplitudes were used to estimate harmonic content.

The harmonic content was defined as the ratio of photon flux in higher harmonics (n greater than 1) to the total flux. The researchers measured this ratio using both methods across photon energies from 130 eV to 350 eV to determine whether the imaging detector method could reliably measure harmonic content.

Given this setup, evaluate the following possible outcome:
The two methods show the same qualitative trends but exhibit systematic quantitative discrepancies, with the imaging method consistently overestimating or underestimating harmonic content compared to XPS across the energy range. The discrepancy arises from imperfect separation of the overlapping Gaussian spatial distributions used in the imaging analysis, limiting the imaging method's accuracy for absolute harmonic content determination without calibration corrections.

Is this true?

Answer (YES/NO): NO